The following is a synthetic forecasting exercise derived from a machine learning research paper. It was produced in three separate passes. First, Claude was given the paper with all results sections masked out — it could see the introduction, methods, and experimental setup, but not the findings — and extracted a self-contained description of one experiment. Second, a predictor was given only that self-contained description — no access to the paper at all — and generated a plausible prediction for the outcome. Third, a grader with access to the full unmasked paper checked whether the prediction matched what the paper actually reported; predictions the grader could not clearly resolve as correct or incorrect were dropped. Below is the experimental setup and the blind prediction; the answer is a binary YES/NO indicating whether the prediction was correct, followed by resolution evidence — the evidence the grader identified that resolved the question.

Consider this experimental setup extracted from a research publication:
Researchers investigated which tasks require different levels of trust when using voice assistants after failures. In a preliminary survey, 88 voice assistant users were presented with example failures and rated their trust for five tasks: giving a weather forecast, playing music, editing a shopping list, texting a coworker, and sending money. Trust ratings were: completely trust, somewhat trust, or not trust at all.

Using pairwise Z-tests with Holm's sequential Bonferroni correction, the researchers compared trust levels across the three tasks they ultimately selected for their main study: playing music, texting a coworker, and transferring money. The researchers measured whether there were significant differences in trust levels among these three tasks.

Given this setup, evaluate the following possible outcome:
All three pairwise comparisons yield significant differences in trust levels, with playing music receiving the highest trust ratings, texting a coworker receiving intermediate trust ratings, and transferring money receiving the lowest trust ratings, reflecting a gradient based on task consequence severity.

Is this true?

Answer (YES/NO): YES